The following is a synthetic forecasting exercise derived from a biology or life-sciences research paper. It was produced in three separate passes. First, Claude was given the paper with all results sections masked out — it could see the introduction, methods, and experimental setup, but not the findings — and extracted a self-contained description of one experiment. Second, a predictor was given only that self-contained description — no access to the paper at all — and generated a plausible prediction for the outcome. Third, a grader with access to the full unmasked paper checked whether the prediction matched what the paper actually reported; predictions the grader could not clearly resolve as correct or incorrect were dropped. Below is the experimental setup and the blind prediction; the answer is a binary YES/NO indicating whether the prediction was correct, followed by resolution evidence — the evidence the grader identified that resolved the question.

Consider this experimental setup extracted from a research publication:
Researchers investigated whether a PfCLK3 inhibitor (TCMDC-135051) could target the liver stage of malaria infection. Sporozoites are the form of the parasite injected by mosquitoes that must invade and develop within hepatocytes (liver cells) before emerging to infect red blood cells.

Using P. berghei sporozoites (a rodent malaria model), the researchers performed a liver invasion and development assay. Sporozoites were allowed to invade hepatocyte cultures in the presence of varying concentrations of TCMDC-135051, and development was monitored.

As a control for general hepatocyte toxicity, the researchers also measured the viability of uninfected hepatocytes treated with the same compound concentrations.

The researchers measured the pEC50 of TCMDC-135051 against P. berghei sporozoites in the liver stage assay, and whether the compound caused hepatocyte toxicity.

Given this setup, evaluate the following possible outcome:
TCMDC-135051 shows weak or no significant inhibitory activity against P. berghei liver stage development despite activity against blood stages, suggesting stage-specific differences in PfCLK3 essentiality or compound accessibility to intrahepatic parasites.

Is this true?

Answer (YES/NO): NO